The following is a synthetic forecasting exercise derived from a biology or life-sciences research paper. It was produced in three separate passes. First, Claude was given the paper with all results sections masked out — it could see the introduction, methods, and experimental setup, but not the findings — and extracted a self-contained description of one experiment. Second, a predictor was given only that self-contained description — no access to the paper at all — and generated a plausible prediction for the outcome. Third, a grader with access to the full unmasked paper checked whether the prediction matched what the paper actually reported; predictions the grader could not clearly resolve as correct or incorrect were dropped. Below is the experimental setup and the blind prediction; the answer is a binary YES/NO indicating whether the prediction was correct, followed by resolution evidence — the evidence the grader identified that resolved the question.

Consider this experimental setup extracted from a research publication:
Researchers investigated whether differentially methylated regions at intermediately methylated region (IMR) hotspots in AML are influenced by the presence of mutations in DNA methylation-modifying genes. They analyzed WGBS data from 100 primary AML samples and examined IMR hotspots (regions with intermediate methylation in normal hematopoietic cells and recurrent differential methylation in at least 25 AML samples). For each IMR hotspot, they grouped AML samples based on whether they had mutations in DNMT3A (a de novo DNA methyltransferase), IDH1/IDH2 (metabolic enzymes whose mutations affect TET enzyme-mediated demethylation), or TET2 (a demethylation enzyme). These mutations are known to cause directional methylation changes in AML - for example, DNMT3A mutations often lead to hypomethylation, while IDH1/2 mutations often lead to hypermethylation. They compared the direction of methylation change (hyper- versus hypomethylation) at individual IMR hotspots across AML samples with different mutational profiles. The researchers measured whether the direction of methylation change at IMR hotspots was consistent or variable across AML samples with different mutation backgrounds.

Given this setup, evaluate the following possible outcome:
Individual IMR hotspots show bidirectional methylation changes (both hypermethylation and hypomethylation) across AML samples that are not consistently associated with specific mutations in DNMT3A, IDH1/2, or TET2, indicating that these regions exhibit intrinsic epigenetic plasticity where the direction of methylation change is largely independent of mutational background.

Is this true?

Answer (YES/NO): NO